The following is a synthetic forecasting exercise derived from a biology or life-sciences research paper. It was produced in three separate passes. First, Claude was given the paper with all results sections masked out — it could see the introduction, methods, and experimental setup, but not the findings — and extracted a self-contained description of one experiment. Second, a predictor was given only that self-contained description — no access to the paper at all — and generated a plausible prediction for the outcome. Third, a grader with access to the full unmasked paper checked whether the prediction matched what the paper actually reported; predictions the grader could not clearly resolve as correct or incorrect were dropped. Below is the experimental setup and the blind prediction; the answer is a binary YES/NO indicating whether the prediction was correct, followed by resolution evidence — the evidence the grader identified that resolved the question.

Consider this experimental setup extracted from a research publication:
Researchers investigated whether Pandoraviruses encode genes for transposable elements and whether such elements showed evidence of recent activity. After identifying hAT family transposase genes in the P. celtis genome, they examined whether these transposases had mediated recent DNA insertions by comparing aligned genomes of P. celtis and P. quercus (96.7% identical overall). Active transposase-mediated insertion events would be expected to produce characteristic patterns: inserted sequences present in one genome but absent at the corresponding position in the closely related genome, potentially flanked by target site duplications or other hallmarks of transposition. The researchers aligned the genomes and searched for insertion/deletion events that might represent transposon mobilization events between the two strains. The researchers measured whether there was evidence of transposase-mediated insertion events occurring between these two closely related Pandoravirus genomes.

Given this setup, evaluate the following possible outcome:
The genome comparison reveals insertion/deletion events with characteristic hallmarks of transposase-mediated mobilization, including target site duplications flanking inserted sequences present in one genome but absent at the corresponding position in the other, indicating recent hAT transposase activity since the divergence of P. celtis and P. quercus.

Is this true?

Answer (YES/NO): YES